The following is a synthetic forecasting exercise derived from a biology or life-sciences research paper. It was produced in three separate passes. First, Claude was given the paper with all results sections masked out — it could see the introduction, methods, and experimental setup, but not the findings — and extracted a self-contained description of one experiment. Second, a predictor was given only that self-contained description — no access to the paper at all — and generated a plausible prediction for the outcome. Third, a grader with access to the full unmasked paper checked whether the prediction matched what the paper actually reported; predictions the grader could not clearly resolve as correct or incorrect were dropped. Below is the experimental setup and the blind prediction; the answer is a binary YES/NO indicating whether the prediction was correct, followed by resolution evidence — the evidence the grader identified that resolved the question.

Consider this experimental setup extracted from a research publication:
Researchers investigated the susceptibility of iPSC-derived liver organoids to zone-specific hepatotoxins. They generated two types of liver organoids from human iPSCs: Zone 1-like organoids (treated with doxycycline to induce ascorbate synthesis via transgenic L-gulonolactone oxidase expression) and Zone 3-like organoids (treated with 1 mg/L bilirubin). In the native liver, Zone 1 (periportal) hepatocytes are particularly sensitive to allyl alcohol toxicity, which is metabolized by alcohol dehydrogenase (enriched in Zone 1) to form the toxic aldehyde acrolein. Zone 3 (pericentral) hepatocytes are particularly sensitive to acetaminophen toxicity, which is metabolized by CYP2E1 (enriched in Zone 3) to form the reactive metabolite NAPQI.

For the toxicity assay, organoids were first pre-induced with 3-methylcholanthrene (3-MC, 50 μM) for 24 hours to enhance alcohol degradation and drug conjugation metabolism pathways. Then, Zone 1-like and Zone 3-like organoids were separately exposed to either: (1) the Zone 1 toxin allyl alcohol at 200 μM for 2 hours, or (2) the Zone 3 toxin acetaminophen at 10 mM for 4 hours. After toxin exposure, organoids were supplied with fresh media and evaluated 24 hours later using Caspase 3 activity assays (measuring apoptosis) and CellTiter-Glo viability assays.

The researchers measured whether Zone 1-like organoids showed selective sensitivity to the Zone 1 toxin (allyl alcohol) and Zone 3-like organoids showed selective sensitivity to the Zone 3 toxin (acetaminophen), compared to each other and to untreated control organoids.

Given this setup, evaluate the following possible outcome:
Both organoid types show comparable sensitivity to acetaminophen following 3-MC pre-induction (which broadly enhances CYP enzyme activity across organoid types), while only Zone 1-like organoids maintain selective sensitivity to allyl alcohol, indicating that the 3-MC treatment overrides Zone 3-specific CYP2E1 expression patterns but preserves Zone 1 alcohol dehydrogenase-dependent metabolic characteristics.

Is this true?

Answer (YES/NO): NO